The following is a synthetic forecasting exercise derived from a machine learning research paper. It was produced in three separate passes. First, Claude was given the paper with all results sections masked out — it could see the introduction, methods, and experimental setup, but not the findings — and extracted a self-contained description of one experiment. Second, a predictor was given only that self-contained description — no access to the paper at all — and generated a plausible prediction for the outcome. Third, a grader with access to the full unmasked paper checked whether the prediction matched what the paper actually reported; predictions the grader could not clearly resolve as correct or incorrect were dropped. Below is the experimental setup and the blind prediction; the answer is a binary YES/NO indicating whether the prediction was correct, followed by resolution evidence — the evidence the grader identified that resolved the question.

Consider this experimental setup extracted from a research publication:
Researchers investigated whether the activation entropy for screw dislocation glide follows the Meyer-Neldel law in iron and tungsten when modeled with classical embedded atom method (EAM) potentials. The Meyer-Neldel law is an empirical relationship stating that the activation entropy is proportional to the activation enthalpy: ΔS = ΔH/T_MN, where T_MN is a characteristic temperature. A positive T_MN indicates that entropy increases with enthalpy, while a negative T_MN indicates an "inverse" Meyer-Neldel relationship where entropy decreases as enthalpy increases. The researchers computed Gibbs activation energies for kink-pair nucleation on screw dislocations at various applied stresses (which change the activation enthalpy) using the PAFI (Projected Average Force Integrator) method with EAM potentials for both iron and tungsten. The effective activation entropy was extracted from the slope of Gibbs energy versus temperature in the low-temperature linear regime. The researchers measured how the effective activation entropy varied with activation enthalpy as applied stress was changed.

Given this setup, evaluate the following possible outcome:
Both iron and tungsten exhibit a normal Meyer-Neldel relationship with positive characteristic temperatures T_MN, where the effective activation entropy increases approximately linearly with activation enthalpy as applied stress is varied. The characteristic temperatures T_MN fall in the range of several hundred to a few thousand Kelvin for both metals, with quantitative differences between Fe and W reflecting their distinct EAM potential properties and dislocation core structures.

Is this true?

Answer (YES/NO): NO